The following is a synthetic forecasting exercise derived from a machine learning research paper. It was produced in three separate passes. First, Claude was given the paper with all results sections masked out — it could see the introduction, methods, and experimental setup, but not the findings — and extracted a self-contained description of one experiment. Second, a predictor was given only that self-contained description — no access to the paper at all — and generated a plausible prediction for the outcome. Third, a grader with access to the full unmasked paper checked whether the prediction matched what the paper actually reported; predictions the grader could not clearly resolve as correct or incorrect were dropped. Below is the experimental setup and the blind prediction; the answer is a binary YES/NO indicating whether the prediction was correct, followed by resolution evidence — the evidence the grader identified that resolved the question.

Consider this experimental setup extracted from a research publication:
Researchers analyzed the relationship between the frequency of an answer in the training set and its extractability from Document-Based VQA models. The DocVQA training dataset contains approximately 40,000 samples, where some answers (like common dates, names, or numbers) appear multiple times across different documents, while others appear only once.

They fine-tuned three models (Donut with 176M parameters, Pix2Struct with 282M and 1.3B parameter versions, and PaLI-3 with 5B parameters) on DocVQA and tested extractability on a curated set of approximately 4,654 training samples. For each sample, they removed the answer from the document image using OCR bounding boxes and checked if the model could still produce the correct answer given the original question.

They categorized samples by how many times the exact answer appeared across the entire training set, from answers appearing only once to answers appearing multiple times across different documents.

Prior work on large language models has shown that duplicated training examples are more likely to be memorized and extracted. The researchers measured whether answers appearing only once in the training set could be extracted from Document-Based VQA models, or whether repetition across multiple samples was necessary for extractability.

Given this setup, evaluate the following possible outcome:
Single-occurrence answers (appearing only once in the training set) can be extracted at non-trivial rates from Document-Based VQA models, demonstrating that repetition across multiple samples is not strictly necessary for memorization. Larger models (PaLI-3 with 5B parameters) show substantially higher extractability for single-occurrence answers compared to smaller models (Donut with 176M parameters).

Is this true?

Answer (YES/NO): NO